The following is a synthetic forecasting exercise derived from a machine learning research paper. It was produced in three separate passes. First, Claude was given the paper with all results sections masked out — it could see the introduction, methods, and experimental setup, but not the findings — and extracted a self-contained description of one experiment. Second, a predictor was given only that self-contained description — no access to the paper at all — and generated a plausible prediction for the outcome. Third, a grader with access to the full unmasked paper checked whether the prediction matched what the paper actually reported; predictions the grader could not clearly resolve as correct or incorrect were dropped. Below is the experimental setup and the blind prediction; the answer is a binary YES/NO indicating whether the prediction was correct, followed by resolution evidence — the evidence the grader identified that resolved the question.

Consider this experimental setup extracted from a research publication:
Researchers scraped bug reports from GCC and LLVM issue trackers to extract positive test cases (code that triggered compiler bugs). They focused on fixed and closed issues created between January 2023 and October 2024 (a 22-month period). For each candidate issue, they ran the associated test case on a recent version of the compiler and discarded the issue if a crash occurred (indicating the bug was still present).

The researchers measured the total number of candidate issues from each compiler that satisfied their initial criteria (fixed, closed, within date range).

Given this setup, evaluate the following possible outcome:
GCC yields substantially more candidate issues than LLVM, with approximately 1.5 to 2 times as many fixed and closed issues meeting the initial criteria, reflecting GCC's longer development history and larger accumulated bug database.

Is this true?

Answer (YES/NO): NO